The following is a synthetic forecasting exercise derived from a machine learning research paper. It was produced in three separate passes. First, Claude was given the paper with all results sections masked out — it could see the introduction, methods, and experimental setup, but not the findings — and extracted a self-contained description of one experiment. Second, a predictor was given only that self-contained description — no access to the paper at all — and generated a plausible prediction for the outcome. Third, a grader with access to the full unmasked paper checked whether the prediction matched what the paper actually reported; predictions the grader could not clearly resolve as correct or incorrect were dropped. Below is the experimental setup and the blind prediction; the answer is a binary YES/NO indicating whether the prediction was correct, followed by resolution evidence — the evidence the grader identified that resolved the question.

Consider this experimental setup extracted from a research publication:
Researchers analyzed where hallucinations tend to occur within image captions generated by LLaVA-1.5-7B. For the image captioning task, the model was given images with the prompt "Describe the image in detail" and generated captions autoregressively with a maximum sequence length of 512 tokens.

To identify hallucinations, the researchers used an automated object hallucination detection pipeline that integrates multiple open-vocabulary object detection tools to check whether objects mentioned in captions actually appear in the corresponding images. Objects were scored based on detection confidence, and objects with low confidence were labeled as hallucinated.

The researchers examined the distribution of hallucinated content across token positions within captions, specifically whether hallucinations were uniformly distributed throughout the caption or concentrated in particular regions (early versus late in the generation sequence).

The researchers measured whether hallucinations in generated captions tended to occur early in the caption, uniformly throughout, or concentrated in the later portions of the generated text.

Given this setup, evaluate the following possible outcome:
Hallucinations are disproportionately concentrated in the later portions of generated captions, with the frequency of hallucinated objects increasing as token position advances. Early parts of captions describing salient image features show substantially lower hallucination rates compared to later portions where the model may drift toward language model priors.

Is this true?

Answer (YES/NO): YES